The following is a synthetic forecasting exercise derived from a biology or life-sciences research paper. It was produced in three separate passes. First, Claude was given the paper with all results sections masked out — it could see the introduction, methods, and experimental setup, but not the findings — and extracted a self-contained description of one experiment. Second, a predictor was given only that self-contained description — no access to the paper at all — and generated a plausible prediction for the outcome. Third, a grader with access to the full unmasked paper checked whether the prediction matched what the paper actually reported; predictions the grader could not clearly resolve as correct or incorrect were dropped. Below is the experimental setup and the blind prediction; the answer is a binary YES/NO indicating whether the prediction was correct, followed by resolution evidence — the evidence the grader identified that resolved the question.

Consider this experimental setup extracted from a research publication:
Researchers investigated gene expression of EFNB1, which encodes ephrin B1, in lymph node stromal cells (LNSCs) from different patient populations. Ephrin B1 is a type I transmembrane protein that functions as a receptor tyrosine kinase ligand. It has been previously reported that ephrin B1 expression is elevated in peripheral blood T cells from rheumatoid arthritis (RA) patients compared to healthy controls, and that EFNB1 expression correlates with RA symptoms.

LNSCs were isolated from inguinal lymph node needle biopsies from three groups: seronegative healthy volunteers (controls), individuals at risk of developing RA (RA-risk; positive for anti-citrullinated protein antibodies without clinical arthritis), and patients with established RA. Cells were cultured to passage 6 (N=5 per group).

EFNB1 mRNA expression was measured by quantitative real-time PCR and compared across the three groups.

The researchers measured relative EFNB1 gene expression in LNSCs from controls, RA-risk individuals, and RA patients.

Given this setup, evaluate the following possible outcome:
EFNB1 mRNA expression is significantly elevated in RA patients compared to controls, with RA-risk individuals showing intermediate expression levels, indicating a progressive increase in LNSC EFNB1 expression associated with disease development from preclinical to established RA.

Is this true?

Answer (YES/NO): NO